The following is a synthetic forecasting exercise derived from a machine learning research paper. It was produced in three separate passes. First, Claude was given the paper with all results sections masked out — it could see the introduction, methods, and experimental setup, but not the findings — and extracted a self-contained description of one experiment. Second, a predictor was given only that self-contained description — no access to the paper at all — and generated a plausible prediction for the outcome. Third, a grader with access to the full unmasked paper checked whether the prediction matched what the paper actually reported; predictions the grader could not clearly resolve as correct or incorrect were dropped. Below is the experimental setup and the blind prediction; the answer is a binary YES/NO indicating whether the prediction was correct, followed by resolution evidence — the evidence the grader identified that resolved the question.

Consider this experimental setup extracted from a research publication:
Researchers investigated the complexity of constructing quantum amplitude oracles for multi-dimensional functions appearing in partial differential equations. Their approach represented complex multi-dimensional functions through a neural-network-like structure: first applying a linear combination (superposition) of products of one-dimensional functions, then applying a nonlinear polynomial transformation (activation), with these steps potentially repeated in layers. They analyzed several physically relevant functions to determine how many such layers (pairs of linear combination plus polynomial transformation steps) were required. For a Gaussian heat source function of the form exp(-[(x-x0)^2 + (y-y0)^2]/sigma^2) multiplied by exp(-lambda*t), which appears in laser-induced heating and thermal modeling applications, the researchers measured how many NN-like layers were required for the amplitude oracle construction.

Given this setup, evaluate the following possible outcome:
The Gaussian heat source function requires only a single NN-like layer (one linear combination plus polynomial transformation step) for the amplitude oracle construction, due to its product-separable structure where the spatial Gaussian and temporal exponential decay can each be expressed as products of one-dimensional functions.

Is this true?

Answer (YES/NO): NO